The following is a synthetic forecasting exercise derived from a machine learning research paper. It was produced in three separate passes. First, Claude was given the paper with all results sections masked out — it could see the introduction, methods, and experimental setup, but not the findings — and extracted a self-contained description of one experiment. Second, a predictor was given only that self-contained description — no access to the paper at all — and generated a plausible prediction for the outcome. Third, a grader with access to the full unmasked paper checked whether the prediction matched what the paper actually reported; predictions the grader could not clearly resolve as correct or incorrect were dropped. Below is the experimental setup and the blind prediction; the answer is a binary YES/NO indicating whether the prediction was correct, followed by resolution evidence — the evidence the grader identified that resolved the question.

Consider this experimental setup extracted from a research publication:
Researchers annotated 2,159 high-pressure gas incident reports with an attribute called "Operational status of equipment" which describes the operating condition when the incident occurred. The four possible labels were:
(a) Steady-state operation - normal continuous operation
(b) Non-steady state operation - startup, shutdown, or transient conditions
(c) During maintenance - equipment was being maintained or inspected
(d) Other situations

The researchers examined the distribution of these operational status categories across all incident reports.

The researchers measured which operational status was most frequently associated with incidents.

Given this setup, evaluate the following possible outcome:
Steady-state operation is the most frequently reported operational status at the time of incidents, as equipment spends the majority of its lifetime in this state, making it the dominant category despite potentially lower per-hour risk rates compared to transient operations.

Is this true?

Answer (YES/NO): YES